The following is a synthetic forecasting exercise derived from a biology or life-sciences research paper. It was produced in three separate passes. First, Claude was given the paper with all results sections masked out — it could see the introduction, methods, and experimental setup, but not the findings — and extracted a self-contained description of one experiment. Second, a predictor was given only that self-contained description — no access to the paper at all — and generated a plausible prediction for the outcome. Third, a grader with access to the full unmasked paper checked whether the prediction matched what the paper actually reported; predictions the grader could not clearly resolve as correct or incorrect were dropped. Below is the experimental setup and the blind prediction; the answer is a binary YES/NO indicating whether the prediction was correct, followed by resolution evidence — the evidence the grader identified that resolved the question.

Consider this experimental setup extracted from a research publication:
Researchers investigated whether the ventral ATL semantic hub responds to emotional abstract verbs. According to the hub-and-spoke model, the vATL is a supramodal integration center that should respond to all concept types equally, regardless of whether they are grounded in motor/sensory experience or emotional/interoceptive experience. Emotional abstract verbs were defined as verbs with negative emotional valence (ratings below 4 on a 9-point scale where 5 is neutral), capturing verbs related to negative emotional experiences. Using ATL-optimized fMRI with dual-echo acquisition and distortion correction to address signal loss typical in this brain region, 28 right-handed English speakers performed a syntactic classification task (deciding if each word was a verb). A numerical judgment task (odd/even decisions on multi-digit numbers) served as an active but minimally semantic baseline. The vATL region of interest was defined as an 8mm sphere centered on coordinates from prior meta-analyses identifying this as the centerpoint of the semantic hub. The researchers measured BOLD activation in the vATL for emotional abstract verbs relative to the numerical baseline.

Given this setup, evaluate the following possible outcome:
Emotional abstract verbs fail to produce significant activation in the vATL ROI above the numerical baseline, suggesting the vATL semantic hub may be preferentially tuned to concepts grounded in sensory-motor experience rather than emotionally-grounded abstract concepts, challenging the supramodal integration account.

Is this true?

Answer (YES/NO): NO